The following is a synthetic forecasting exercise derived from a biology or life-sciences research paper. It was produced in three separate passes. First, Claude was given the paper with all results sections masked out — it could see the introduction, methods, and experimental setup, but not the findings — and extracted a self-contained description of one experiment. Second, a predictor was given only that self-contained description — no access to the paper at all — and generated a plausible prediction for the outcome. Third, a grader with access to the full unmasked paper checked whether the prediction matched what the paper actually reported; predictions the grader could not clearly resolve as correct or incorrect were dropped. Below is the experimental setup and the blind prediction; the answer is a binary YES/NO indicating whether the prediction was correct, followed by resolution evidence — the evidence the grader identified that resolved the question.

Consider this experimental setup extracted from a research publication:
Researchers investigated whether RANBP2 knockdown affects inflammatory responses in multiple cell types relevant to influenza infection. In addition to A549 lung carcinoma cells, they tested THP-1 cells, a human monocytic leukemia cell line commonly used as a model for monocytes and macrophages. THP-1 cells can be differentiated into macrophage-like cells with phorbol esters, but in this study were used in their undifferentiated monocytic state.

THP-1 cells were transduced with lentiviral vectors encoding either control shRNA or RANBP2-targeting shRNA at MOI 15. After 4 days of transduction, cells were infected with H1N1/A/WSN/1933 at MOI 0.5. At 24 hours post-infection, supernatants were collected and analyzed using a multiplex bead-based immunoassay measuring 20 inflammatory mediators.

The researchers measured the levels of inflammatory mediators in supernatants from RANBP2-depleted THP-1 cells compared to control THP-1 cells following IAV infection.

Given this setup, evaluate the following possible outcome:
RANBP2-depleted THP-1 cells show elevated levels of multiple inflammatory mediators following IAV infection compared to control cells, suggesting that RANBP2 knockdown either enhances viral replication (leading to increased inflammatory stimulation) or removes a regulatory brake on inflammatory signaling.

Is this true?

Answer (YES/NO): YES